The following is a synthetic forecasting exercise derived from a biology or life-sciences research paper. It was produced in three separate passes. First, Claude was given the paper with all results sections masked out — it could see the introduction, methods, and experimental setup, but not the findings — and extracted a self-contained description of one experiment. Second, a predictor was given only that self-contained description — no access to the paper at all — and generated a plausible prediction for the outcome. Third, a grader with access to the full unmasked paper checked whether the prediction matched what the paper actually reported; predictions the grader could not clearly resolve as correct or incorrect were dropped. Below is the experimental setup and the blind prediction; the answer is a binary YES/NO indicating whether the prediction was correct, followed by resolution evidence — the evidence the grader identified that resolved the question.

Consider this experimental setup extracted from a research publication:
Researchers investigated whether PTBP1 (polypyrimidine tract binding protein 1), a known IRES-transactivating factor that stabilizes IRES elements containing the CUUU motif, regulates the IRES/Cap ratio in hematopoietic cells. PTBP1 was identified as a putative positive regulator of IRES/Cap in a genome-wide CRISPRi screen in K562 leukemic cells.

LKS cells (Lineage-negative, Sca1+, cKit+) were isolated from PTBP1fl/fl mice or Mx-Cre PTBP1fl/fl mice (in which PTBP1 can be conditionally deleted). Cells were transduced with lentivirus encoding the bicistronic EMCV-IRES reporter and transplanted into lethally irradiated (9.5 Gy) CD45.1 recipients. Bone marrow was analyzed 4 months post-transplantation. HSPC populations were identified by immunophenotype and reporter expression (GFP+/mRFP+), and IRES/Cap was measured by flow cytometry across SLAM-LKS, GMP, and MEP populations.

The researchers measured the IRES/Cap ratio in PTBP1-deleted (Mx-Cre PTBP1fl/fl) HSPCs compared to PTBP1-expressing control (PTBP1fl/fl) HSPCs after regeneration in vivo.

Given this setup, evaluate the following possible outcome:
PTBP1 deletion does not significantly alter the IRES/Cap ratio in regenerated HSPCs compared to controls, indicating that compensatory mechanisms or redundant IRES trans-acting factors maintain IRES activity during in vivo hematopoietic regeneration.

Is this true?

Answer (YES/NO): NO